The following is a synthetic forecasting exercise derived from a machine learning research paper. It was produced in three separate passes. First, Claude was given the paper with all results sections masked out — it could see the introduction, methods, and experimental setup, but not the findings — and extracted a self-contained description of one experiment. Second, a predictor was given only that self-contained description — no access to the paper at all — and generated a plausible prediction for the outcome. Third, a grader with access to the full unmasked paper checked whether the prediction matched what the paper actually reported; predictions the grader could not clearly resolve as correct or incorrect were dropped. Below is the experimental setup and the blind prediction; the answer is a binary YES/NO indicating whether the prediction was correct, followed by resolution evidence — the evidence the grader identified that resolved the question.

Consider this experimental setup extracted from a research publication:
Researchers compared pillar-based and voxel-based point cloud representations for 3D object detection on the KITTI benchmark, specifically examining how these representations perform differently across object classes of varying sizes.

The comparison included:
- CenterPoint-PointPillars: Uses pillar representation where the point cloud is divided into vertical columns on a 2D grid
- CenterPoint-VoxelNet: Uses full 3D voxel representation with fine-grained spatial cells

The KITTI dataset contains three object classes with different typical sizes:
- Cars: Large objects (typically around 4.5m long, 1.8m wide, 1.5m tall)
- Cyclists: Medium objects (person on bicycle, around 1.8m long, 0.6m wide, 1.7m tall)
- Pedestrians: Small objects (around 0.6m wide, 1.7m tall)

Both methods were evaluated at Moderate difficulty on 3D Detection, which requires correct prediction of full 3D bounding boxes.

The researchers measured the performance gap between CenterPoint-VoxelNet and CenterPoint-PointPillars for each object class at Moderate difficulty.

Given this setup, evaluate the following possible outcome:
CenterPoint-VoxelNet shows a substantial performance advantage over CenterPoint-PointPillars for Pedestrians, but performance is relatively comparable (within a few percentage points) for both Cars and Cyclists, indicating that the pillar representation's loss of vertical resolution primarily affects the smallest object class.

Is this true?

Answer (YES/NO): NO